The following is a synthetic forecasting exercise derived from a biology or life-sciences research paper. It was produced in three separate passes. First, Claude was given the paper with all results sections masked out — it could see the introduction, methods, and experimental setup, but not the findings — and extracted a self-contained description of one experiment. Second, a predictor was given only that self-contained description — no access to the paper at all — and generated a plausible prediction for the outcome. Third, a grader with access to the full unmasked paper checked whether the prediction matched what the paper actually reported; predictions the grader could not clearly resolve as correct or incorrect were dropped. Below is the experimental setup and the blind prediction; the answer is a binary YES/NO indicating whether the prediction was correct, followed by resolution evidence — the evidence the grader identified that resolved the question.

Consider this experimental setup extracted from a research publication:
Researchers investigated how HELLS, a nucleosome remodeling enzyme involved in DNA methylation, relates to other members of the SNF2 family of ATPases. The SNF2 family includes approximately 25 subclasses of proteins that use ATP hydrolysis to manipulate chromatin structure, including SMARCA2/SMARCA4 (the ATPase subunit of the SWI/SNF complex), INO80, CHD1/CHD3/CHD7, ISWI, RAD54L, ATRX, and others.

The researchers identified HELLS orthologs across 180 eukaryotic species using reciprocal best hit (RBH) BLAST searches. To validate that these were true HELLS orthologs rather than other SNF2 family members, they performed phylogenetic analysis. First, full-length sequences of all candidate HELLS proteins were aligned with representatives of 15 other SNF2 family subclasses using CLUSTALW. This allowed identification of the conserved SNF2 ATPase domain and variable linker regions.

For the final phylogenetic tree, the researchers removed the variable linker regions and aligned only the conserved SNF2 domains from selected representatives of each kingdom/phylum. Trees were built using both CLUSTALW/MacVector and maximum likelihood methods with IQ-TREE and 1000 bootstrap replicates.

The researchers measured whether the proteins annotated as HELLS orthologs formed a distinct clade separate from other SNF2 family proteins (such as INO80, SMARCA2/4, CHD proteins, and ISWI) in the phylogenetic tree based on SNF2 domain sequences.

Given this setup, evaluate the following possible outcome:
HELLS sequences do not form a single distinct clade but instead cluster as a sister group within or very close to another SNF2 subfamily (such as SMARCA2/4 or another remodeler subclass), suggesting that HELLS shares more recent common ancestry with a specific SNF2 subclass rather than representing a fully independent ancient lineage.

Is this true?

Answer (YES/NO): NO